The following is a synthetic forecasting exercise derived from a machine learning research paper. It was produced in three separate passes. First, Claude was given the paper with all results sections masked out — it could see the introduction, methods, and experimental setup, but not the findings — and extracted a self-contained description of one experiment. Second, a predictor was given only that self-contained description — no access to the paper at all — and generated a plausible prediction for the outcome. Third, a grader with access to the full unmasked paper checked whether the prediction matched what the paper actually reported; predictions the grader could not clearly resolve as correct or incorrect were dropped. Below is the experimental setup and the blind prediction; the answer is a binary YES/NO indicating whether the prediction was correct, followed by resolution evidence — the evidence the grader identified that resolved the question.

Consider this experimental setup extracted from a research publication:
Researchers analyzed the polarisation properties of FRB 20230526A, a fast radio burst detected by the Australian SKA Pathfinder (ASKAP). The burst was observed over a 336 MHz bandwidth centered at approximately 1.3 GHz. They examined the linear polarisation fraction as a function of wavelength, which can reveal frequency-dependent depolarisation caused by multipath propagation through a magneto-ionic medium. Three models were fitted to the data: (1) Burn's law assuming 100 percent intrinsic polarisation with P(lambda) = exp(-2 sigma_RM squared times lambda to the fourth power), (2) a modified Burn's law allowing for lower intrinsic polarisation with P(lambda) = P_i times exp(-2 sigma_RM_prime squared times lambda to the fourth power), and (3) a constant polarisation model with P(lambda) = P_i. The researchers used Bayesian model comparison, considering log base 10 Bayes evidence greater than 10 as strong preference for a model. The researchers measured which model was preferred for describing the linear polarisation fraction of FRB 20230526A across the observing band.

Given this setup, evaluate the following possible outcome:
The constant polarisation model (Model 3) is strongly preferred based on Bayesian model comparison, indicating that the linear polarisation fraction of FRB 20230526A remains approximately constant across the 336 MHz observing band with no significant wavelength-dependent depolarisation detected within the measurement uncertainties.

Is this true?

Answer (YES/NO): NO